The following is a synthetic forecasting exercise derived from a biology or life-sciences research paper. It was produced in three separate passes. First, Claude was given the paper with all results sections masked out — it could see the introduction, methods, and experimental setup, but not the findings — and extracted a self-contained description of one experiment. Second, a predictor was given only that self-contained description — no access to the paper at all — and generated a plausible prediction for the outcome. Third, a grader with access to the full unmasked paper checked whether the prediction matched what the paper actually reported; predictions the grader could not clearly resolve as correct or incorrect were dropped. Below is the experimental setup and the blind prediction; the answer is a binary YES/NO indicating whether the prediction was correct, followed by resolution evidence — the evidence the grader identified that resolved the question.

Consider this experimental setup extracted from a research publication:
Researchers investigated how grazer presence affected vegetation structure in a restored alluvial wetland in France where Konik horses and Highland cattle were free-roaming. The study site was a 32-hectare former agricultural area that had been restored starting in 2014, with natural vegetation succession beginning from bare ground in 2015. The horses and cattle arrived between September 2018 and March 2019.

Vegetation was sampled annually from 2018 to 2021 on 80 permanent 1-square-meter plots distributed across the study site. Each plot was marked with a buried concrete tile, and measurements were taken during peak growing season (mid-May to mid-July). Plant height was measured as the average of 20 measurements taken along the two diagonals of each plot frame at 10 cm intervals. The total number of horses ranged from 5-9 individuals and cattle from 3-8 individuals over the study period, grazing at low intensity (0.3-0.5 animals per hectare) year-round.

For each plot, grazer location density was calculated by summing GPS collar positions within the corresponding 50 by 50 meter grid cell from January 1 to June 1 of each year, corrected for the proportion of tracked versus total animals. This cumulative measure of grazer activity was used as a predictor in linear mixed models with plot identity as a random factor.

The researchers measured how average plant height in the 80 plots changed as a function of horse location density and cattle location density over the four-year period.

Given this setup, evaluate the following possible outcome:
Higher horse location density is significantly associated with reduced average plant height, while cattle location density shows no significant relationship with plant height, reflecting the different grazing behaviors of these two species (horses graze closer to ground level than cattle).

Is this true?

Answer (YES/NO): NO